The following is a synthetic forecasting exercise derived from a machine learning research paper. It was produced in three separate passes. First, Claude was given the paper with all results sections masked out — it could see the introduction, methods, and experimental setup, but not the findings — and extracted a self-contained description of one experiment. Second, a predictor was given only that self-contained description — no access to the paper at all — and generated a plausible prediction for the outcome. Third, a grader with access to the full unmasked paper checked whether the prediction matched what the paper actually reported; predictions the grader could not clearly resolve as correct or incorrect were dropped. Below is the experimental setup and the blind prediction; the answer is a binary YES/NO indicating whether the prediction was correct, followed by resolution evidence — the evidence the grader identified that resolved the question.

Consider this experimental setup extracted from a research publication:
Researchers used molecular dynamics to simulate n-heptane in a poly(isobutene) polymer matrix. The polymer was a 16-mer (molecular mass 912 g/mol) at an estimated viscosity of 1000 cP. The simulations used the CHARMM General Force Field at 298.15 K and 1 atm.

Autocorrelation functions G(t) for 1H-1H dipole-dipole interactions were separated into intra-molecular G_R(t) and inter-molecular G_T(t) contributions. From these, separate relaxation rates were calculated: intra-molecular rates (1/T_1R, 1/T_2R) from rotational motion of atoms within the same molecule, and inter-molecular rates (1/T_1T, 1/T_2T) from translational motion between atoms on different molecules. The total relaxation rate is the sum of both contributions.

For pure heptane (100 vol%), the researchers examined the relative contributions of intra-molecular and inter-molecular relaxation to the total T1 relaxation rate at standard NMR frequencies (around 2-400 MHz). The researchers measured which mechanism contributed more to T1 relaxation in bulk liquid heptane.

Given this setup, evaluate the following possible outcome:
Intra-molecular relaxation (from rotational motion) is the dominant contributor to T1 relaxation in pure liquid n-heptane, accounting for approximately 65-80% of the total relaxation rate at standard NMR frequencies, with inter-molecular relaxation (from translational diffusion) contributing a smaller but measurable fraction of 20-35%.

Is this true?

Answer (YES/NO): YES